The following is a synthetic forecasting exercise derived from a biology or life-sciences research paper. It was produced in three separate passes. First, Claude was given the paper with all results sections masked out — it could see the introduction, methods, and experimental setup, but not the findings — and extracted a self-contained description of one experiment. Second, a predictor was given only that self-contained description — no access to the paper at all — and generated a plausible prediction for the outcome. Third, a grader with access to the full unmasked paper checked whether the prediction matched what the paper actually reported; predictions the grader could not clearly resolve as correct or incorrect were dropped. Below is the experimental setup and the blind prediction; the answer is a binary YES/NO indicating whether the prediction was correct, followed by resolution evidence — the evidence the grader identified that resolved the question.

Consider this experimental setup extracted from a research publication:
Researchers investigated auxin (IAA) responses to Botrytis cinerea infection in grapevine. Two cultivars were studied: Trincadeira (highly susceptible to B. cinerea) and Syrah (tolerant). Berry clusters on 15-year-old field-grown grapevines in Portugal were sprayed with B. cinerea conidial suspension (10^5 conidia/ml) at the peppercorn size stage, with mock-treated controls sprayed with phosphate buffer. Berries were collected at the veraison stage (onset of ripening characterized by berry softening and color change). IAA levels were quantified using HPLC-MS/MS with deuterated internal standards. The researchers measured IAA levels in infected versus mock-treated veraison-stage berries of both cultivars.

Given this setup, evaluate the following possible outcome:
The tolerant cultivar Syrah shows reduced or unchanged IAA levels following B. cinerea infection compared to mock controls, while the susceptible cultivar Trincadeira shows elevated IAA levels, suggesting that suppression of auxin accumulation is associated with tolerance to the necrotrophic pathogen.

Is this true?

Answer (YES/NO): YES